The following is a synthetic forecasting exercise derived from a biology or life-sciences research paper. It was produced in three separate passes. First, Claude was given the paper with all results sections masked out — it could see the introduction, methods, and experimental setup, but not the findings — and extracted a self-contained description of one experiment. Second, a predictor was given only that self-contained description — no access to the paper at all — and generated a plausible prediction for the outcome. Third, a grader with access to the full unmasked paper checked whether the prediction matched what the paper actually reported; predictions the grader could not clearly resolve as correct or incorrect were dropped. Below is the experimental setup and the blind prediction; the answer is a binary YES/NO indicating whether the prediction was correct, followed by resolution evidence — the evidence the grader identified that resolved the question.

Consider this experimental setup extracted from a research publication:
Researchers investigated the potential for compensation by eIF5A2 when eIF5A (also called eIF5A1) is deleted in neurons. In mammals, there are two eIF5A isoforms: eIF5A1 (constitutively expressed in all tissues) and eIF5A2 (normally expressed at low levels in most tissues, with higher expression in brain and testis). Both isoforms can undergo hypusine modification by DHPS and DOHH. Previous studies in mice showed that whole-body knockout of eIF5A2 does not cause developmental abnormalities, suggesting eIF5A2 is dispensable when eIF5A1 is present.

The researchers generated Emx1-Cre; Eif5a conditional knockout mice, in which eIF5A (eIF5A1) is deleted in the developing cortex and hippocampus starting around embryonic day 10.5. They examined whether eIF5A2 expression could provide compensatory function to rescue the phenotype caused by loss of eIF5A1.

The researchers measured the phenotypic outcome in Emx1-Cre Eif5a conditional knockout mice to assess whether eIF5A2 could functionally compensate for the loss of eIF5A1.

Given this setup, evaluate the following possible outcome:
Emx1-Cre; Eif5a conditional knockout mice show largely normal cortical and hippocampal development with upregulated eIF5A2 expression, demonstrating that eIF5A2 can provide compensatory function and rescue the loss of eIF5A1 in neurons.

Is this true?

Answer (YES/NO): NO